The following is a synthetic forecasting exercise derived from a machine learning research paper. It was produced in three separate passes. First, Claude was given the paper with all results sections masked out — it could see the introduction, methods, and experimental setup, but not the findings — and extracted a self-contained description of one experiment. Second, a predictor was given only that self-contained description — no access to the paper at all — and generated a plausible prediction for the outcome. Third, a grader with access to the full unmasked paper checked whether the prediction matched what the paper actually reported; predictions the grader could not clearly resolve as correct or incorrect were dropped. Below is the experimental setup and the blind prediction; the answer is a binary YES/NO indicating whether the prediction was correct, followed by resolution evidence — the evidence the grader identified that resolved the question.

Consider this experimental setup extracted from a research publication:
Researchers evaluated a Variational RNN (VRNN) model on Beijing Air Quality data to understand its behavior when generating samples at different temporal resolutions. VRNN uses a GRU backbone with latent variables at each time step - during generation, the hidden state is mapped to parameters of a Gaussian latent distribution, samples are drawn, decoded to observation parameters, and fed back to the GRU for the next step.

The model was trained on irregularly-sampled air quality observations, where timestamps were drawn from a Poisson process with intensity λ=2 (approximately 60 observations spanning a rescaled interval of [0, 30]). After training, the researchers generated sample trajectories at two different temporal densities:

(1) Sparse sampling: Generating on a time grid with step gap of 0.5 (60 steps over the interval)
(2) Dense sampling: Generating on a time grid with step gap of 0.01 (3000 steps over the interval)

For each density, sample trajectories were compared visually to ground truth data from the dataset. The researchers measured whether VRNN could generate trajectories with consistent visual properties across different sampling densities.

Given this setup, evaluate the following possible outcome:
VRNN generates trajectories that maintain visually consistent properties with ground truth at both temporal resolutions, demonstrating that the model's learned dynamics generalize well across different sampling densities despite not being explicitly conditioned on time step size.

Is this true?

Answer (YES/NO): NO